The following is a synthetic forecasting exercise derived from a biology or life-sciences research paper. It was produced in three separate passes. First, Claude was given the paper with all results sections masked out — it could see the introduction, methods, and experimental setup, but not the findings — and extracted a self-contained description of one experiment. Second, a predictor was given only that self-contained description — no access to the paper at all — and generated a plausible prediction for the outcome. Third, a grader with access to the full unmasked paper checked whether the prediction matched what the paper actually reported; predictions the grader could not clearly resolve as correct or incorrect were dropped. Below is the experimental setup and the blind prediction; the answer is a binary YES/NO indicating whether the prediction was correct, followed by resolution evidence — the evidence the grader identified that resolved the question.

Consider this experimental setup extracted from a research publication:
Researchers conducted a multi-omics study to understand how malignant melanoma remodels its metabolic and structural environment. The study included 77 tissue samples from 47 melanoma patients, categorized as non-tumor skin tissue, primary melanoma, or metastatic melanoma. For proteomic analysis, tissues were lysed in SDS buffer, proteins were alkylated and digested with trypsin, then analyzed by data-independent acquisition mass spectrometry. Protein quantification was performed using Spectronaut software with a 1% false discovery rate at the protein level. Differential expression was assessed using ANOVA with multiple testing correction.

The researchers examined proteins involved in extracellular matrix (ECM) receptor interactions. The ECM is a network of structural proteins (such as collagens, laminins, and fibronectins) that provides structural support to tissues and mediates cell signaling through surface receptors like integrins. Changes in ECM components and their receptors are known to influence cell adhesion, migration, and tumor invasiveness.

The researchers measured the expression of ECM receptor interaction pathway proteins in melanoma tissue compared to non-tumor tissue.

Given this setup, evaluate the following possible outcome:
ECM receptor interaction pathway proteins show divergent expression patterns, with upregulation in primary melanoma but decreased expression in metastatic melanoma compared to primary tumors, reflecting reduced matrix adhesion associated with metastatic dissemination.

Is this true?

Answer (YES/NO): NO